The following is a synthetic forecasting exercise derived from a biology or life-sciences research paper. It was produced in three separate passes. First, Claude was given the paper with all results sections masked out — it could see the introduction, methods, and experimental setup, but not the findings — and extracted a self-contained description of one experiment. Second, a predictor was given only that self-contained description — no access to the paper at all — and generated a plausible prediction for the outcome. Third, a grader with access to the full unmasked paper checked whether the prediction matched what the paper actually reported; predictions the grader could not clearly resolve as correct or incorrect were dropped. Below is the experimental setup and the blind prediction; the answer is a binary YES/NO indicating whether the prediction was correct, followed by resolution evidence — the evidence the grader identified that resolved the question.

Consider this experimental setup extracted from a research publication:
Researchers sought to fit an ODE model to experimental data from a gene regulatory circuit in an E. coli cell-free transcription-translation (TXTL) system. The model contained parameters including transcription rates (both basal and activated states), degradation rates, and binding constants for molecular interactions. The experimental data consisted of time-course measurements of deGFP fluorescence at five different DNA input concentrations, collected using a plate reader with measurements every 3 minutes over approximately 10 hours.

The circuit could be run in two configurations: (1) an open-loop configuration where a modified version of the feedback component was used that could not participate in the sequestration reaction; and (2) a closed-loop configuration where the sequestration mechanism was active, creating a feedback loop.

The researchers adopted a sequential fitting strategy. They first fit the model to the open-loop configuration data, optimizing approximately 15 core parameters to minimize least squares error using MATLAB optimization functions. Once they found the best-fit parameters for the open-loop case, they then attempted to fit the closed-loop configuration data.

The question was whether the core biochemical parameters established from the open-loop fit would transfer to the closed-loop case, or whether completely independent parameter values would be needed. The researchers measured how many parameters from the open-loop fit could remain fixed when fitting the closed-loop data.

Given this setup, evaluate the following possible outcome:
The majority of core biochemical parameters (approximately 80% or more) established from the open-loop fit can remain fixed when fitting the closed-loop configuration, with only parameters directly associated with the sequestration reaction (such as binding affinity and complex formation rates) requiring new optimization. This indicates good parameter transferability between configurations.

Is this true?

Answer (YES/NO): YES